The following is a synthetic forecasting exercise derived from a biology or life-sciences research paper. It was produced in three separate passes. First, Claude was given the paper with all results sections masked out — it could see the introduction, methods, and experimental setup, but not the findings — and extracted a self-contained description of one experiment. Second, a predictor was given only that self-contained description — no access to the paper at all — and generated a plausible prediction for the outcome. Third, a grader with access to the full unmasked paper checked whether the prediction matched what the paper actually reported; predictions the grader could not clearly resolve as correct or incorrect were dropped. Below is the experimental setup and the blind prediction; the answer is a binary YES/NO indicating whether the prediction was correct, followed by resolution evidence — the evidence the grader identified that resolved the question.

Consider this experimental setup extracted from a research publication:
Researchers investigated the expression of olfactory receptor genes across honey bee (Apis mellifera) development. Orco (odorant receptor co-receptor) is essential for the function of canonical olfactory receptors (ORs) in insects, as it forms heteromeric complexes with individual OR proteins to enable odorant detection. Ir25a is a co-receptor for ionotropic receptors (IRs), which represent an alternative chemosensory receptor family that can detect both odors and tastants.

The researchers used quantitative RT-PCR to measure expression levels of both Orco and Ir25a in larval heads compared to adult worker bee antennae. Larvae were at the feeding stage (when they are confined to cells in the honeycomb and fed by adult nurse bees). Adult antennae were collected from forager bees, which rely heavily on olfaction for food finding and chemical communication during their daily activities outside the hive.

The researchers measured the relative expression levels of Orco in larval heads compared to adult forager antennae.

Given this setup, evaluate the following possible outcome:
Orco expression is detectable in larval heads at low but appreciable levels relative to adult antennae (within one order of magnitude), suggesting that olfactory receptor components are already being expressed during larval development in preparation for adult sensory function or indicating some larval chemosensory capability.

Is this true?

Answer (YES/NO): NO